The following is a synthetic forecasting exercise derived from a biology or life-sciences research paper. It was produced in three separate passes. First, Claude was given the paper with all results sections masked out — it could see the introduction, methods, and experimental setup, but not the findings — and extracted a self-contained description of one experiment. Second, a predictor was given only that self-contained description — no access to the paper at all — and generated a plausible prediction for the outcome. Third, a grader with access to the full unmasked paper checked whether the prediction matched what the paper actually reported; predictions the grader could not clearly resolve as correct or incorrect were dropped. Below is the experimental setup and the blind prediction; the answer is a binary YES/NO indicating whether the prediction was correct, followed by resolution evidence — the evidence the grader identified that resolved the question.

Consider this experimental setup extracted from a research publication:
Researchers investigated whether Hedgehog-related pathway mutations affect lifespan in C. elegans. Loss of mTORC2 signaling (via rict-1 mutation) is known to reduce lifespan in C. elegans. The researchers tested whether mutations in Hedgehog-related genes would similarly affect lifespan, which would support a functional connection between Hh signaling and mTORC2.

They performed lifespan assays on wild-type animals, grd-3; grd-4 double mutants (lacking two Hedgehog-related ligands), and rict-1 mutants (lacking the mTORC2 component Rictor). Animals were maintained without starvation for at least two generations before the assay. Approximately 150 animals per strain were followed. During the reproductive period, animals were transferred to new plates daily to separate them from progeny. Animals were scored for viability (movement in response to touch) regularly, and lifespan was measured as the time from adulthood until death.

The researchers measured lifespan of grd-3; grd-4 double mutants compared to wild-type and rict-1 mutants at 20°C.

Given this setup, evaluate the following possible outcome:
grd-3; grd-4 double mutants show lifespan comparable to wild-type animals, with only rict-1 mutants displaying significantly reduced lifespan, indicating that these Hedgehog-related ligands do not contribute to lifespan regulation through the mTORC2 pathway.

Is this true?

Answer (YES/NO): YES